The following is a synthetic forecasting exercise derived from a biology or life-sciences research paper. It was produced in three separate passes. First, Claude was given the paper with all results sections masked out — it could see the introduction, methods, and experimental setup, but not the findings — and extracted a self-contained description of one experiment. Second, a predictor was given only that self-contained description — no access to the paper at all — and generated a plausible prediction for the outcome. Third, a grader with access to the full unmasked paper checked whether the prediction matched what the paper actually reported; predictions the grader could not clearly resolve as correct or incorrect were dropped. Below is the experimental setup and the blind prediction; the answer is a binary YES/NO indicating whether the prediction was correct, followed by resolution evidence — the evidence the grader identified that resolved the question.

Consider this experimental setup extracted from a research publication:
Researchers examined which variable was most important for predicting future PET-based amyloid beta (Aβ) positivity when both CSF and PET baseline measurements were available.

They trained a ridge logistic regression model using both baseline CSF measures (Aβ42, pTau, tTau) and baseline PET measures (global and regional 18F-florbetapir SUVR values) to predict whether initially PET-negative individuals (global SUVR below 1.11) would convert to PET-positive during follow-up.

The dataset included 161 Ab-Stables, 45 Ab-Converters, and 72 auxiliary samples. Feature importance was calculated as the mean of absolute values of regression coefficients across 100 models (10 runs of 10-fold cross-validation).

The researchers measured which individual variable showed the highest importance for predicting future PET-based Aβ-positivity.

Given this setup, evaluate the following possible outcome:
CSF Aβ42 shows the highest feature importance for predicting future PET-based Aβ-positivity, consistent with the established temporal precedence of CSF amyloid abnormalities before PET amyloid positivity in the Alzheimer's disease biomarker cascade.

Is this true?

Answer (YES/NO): YES